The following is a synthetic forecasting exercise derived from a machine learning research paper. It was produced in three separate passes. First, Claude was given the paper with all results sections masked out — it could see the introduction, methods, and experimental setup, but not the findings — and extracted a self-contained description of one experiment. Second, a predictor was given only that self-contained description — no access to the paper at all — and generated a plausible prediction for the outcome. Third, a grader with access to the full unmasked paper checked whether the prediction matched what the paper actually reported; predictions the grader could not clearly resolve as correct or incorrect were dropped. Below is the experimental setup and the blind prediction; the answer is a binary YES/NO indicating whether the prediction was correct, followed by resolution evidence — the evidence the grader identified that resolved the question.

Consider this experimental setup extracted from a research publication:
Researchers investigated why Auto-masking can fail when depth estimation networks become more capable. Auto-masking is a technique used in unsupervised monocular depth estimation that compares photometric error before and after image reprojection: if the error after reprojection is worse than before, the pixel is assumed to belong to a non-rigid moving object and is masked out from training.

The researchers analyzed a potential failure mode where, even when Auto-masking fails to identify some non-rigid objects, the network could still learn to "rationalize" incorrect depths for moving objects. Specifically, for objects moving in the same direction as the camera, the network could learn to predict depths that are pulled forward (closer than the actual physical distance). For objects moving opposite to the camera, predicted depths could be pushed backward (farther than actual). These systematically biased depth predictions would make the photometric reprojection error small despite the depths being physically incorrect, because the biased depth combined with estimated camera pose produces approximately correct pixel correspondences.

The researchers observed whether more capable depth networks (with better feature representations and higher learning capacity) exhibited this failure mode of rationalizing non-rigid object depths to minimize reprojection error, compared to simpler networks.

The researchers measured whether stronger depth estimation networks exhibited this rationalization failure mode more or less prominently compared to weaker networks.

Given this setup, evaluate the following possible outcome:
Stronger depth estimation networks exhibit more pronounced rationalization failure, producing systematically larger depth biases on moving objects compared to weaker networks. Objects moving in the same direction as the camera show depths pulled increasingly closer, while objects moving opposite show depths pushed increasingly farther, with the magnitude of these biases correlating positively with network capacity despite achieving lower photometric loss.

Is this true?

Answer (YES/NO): NO